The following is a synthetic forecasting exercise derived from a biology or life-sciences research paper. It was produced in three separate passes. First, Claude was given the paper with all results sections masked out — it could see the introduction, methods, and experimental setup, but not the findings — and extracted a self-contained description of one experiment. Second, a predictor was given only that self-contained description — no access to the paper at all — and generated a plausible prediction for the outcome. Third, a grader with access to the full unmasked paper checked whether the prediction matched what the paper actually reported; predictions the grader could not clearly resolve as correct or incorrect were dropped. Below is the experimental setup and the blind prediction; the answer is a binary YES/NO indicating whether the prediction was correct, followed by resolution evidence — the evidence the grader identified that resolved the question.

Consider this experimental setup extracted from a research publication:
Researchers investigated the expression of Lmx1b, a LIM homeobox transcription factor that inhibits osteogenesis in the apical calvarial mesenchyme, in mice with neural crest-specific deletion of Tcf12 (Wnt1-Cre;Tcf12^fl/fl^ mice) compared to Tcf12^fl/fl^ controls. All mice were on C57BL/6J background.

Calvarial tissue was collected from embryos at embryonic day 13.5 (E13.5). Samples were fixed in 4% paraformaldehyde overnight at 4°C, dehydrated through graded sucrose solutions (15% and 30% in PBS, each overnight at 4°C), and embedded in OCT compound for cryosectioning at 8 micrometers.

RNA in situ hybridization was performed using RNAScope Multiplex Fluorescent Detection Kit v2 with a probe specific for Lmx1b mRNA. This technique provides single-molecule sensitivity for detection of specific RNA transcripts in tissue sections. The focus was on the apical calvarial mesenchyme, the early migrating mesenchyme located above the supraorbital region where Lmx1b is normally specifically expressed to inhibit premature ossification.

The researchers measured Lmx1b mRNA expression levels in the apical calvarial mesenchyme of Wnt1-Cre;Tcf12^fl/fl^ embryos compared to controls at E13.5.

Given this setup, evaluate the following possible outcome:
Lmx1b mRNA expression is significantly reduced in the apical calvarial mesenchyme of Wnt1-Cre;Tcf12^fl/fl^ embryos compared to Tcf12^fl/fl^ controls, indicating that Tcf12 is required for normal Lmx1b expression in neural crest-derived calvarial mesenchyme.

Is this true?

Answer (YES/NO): YES